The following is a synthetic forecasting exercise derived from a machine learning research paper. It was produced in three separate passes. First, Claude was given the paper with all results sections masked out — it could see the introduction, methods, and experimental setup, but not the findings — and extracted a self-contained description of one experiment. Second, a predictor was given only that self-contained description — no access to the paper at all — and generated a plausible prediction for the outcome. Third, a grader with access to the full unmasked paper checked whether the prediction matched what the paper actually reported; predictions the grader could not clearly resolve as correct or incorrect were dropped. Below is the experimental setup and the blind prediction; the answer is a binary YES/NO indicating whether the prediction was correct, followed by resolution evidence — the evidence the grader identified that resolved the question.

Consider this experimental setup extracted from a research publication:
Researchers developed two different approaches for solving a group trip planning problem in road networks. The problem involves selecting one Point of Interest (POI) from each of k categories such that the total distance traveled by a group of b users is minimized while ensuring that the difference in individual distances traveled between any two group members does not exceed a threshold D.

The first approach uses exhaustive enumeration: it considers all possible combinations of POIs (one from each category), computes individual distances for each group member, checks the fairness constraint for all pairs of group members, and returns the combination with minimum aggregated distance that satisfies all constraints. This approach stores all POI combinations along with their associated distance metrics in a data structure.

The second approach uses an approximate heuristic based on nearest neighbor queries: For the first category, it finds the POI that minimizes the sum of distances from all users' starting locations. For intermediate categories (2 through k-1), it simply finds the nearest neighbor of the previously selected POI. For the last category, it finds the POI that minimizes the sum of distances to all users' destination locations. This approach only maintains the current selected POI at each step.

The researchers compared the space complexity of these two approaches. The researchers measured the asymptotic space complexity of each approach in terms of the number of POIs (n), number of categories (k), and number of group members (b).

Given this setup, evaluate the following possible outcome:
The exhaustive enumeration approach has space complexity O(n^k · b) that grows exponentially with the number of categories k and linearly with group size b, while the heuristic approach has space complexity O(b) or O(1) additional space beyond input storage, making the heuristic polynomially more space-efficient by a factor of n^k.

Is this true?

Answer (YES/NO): NO